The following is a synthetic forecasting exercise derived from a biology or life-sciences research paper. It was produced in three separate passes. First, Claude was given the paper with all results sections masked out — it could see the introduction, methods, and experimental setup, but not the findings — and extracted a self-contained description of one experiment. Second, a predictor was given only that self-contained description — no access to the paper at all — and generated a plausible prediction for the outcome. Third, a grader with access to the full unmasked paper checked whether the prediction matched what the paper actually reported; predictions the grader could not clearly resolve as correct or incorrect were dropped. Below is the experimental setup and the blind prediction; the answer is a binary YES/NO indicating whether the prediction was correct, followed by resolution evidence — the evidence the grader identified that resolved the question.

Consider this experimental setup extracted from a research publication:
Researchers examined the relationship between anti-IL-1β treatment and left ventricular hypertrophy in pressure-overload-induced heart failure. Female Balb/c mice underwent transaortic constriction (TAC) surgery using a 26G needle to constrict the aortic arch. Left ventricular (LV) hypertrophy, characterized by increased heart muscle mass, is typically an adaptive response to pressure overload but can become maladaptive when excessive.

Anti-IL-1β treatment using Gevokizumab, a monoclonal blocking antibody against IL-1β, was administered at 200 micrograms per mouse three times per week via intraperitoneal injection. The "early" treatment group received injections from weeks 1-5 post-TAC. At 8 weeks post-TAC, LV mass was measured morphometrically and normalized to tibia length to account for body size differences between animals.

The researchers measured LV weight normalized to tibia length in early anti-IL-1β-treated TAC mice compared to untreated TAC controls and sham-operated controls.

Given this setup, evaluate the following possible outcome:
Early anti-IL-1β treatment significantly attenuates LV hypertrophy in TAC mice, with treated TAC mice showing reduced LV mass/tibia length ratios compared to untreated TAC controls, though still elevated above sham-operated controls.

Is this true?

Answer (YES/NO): NO